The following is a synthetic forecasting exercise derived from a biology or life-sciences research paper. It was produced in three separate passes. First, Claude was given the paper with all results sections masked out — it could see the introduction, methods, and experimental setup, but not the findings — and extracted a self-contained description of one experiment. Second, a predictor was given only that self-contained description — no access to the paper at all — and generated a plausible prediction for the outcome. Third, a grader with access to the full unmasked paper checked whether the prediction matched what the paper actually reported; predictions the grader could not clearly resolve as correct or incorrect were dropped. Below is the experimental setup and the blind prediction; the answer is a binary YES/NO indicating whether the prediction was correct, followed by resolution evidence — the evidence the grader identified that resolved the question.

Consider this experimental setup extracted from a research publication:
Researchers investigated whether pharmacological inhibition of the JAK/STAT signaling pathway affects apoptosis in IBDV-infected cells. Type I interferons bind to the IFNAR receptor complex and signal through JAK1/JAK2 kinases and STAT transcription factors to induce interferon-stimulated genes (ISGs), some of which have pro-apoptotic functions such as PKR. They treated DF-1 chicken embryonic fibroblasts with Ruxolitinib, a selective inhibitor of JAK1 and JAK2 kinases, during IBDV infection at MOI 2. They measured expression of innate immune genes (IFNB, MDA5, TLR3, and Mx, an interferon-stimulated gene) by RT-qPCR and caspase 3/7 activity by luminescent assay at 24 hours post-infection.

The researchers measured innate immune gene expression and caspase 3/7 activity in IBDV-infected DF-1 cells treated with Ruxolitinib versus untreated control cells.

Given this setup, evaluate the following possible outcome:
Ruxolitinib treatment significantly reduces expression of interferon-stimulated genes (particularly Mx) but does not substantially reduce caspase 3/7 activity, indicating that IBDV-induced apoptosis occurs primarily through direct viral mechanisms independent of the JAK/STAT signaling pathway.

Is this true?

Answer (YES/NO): NO